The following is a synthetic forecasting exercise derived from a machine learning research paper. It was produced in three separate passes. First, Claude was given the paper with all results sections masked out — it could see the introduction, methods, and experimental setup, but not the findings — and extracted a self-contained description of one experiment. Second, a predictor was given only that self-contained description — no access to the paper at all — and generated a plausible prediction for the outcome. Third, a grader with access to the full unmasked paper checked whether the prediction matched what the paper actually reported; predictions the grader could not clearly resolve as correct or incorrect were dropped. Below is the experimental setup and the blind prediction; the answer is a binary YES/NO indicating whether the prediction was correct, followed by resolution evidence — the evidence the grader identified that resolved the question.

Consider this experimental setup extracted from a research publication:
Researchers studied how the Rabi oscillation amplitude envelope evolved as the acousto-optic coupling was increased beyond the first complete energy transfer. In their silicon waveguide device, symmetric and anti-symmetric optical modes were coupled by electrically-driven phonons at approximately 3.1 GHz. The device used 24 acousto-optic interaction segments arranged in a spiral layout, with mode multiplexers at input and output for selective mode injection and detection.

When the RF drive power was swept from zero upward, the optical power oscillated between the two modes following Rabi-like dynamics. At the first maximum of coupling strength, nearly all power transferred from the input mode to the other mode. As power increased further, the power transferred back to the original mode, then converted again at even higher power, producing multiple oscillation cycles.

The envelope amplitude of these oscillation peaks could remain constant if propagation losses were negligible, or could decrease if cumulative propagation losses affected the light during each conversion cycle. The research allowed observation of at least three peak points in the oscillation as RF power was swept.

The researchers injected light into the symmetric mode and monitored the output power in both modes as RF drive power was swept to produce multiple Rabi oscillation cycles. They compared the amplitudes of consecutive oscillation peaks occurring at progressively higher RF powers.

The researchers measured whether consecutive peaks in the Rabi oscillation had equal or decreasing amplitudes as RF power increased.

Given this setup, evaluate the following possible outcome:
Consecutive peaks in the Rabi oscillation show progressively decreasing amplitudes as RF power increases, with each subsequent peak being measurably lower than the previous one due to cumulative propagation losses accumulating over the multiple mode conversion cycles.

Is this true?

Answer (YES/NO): YES